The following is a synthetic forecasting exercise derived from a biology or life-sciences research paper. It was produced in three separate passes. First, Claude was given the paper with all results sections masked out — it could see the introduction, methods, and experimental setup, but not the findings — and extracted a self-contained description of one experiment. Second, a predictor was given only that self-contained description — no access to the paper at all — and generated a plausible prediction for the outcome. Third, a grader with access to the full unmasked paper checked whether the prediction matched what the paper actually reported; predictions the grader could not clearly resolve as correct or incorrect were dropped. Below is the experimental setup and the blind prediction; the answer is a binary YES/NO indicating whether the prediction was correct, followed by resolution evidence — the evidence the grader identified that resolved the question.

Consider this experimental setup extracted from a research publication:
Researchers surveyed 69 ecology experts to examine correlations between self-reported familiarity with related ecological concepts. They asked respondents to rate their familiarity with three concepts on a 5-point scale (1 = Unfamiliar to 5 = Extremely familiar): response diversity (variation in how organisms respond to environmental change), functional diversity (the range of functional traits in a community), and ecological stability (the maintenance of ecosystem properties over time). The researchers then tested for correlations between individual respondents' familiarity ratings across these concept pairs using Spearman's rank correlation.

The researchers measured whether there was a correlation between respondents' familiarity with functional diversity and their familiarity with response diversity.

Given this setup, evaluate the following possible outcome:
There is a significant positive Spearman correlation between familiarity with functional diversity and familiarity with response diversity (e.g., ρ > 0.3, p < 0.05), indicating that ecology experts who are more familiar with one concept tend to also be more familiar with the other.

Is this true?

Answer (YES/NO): YES